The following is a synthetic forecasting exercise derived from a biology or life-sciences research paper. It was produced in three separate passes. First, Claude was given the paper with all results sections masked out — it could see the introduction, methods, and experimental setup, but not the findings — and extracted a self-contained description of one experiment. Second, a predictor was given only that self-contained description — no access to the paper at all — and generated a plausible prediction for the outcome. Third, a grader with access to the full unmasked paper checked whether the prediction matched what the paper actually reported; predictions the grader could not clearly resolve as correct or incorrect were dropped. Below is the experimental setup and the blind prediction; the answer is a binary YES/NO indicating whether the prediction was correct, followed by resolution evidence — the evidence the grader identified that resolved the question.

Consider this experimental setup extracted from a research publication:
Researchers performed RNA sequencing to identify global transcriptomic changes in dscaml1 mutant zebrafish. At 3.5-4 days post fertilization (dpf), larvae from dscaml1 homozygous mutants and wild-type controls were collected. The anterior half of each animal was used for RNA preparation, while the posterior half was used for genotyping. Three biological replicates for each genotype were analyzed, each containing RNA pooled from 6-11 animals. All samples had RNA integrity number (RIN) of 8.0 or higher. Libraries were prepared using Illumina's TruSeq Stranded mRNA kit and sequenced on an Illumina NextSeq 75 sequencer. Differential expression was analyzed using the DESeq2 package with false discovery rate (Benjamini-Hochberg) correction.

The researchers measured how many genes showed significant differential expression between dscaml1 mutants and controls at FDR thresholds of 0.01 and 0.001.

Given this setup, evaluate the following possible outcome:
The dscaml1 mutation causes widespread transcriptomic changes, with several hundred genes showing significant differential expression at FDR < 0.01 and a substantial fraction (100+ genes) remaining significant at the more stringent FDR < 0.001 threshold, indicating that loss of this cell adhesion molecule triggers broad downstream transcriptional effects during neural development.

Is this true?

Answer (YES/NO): NO